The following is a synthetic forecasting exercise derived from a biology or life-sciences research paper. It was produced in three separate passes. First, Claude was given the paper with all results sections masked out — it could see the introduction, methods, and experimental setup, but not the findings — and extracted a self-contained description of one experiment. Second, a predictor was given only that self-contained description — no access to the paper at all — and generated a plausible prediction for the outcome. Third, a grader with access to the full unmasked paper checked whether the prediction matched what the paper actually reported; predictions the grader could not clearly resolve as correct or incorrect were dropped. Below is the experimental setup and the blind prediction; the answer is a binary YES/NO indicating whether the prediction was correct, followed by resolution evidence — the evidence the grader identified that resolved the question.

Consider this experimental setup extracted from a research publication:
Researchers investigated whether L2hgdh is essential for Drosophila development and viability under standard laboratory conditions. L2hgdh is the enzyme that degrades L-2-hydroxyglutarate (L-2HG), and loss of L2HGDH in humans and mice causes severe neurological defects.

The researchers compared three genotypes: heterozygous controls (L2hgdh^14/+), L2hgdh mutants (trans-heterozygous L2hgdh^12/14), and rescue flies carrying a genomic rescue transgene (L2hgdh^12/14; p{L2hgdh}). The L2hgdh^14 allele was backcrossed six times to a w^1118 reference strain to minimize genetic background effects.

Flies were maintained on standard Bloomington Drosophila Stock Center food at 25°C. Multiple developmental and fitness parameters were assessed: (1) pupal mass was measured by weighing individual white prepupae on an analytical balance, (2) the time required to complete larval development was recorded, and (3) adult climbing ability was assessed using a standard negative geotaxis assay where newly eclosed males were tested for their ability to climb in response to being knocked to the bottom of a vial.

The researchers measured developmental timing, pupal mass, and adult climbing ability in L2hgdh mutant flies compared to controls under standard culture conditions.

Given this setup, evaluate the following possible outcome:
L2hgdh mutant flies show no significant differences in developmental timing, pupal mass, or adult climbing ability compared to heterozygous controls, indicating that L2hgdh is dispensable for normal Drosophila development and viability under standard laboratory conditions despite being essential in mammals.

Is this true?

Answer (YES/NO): YES